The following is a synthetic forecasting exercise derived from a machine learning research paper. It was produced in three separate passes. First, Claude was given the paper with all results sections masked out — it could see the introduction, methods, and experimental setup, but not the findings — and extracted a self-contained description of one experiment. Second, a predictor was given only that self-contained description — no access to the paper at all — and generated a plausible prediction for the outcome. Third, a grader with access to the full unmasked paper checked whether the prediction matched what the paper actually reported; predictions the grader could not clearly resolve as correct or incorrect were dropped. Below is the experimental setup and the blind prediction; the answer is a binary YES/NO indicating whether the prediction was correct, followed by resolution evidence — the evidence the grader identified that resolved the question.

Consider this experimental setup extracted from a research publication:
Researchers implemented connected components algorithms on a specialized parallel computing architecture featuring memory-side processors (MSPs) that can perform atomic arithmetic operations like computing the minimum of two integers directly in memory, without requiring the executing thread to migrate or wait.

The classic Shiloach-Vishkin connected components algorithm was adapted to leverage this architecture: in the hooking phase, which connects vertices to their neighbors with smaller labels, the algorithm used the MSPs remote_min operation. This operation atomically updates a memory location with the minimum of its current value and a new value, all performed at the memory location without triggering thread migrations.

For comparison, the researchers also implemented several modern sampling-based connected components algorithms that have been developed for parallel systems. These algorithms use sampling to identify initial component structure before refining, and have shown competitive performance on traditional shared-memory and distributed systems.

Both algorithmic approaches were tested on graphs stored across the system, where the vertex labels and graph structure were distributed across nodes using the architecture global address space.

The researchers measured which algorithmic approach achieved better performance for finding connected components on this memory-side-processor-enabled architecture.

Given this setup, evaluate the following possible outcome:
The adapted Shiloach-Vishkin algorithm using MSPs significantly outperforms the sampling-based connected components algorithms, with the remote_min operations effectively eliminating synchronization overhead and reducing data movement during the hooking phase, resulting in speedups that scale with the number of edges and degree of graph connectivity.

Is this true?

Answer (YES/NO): NO